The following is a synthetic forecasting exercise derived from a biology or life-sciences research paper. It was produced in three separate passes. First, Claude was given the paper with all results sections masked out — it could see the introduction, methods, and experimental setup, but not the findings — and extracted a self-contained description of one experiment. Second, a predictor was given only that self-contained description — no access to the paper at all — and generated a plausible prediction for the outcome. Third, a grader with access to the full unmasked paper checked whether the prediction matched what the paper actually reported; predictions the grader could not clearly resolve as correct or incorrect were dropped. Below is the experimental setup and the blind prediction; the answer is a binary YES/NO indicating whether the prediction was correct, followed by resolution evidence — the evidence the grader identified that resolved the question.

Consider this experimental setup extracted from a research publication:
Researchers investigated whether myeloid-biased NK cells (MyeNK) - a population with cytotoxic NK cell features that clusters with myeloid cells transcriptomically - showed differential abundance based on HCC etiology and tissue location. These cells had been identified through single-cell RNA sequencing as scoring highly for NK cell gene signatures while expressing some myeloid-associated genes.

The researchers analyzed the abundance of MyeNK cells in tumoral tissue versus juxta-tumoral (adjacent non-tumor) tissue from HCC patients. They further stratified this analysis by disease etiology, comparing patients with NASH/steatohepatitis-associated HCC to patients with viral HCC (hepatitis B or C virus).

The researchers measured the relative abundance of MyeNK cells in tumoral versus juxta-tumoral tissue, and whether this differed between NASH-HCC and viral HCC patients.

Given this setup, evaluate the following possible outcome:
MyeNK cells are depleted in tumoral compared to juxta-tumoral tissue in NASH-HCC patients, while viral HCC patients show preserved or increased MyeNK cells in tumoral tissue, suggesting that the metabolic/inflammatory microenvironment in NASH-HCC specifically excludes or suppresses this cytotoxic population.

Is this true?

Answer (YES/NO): NO